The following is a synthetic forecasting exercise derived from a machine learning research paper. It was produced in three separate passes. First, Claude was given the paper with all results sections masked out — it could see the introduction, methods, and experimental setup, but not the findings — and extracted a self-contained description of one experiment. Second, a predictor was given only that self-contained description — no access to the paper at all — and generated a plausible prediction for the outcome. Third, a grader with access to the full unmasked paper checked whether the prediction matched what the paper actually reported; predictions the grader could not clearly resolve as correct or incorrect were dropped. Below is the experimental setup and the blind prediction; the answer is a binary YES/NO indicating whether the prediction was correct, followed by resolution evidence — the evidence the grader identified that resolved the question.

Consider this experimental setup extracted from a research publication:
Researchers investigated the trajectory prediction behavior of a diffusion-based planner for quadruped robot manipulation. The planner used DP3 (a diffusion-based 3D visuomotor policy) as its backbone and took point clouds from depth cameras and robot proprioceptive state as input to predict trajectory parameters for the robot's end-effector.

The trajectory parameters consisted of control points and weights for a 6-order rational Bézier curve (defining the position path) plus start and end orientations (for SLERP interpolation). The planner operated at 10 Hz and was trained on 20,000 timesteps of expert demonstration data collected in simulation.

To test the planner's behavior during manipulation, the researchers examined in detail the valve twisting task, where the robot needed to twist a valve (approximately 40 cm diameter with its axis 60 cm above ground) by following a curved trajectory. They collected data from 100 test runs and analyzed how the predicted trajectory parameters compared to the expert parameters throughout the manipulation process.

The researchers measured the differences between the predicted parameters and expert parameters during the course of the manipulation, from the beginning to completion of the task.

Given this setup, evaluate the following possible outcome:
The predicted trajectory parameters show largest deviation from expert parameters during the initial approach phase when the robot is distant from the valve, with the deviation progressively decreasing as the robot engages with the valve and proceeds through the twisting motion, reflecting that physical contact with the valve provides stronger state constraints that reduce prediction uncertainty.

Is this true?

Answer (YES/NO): YES